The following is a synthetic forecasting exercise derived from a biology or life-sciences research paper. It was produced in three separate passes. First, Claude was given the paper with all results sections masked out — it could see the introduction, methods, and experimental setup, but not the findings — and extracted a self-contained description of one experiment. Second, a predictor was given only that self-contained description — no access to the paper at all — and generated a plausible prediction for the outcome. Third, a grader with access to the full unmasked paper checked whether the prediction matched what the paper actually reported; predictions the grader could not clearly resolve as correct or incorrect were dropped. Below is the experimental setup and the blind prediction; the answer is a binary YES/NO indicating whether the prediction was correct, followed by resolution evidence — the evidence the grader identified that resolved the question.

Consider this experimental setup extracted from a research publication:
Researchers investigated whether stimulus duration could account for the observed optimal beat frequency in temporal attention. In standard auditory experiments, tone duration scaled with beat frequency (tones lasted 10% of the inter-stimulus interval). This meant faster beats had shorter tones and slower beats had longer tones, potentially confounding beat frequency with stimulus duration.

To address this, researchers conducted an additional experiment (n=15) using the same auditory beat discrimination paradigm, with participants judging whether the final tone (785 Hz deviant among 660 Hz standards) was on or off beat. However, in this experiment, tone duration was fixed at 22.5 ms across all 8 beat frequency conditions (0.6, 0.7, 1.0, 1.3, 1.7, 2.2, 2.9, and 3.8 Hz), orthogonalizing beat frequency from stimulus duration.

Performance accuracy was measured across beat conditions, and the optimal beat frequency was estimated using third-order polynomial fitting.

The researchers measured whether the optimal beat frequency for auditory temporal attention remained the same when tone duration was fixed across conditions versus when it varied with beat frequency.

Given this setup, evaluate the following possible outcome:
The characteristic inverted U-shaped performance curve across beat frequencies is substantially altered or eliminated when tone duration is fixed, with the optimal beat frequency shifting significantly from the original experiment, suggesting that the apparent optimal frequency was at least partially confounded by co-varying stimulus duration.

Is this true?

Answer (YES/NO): NO